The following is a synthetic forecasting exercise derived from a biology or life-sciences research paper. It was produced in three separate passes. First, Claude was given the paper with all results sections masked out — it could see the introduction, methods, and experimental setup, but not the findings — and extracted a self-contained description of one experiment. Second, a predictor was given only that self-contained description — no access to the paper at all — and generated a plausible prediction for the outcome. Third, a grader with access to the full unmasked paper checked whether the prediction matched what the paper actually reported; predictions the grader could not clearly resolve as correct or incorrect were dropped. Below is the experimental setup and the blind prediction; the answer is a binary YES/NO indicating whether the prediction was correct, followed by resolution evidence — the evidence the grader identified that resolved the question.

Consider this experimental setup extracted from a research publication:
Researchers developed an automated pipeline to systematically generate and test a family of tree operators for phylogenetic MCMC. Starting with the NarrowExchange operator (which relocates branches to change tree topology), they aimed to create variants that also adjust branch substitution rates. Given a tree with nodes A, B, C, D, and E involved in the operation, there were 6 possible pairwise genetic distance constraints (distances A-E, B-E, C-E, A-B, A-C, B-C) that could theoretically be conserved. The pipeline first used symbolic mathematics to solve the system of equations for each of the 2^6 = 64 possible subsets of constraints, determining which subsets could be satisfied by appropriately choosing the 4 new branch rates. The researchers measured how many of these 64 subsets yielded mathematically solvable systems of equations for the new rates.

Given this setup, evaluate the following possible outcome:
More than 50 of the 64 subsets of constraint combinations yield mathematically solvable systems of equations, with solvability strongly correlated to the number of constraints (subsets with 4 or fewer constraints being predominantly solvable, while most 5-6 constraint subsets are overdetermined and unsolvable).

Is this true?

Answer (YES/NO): NO